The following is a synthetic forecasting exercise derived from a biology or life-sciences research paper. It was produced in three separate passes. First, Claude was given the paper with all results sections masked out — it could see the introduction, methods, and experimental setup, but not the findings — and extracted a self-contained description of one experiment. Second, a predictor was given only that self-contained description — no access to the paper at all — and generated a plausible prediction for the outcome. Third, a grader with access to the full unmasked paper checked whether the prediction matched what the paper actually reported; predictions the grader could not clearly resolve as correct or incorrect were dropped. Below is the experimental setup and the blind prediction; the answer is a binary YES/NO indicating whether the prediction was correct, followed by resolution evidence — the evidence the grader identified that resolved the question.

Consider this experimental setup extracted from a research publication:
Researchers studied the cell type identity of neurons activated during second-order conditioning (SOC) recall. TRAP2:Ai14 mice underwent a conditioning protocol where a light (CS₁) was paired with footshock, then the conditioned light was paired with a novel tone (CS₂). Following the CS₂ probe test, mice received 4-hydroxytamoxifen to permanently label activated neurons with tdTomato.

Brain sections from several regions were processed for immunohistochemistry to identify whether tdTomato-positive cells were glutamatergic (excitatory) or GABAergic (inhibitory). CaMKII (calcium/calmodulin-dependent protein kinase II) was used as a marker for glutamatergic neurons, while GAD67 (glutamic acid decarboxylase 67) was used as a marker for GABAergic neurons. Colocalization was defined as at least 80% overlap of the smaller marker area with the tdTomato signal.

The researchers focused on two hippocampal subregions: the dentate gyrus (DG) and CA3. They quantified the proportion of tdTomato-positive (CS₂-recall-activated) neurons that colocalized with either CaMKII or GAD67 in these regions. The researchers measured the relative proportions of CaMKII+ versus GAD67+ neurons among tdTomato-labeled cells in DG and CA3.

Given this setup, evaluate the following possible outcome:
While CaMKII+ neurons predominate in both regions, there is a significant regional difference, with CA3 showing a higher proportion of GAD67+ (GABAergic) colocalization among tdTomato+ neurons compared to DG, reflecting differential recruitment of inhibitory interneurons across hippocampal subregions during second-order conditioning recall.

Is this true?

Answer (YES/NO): NO